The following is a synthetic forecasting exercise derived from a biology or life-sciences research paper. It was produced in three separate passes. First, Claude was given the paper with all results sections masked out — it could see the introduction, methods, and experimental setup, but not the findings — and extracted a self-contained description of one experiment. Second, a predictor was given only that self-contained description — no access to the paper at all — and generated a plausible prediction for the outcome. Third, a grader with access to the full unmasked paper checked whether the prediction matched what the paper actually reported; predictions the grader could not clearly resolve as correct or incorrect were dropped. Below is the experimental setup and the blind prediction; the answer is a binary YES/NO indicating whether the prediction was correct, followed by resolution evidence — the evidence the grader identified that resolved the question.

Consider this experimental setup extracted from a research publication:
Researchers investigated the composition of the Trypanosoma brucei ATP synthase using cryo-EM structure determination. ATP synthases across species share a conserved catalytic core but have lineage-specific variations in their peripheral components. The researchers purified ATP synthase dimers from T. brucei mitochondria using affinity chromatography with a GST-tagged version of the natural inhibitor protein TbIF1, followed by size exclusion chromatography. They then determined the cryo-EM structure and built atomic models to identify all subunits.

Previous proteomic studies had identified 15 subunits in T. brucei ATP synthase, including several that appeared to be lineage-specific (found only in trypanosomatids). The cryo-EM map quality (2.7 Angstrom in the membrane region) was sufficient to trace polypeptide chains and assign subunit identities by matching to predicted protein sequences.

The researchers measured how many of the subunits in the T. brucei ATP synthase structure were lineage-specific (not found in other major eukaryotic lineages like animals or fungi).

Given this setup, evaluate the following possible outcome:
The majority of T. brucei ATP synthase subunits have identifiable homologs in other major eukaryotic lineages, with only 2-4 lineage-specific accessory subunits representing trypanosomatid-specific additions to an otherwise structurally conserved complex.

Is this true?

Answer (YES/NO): NO